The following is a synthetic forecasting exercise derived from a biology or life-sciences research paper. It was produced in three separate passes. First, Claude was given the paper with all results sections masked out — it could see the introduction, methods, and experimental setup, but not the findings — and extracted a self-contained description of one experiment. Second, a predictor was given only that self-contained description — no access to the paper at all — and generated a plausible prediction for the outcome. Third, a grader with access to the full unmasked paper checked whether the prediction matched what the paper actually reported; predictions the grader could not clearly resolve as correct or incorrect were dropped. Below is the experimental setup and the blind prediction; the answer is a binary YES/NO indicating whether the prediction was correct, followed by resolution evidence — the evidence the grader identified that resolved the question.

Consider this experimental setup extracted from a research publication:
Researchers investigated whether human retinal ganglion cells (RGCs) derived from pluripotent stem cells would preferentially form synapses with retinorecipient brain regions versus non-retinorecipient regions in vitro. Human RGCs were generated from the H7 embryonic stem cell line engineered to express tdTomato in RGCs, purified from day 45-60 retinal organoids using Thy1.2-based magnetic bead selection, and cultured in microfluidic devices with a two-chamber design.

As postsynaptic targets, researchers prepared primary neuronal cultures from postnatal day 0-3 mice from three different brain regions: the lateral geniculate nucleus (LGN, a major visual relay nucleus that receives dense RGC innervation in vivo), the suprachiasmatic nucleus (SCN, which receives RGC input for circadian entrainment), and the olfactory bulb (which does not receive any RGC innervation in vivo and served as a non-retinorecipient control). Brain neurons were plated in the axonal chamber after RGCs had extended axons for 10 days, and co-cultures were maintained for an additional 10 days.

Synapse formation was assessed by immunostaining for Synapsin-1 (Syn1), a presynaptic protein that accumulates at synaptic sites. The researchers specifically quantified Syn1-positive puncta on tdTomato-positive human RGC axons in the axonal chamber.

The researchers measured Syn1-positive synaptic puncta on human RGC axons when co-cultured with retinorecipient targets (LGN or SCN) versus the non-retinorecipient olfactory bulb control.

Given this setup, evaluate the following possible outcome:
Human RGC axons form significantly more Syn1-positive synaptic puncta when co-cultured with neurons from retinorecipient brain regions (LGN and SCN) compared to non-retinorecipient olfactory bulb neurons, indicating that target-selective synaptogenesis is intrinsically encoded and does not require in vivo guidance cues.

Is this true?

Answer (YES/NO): NO